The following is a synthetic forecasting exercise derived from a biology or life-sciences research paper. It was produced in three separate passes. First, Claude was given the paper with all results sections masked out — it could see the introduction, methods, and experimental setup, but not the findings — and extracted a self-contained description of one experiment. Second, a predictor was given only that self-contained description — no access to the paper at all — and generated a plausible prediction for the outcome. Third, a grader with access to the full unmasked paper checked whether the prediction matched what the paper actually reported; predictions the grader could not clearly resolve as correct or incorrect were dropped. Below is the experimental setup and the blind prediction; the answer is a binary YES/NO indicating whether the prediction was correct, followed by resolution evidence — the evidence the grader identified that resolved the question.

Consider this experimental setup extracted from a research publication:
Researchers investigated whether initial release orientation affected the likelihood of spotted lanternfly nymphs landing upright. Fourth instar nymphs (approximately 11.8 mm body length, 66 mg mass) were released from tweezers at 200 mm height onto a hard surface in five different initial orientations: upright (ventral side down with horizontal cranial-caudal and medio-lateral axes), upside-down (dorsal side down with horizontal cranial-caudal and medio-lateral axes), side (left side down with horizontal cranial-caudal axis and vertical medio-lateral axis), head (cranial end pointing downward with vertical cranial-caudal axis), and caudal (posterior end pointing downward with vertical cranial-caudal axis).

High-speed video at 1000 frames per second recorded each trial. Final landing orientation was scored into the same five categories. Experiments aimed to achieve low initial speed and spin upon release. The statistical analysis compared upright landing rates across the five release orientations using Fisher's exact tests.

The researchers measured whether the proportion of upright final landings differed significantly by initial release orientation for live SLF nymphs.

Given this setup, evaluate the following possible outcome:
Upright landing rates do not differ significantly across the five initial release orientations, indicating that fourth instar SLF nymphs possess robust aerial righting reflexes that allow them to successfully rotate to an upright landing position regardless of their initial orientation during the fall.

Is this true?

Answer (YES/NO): NO